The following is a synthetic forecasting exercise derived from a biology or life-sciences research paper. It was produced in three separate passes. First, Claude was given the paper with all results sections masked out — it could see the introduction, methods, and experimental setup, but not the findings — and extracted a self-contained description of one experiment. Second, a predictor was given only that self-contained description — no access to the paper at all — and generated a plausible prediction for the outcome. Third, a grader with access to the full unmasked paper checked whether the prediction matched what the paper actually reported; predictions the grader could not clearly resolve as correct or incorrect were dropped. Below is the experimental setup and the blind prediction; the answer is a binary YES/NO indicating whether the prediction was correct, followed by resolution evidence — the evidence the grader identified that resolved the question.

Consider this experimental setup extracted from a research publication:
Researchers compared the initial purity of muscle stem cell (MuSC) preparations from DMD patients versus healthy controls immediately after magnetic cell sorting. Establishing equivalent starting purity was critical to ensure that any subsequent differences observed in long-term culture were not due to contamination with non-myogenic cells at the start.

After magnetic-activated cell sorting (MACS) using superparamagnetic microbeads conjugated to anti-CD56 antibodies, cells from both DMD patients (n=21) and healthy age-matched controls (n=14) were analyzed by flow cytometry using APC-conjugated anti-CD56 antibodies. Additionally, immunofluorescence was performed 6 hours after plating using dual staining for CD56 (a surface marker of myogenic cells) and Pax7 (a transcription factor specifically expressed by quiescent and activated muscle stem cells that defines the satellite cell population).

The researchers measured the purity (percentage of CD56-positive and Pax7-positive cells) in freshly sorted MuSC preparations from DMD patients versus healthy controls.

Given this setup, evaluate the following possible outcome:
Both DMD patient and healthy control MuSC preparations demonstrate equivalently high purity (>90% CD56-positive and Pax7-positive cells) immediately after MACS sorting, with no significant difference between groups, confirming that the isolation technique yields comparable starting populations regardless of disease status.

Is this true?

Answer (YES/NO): YES